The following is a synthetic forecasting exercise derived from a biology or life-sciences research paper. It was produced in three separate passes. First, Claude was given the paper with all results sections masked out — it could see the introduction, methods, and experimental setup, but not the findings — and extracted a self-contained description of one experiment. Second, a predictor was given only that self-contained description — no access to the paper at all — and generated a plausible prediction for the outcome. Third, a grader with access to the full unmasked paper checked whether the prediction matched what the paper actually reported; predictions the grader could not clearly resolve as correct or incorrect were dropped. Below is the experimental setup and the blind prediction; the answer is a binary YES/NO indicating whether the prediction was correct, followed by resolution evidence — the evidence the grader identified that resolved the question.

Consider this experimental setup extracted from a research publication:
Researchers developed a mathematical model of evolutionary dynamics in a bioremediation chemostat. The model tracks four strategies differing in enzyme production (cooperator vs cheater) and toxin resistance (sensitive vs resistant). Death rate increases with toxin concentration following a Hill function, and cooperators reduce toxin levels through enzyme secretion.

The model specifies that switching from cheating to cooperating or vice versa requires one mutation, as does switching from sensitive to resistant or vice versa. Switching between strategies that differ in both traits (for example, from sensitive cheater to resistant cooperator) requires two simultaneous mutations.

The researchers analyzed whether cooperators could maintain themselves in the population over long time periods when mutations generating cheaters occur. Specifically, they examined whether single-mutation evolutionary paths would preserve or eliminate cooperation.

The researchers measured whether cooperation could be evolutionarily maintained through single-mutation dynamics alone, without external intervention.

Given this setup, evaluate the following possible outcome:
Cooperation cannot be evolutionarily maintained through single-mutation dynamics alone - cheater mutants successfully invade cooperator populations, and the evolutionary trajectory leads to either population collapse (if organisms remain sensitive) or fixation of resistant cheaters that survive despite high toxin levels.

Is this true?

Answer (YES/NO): YES